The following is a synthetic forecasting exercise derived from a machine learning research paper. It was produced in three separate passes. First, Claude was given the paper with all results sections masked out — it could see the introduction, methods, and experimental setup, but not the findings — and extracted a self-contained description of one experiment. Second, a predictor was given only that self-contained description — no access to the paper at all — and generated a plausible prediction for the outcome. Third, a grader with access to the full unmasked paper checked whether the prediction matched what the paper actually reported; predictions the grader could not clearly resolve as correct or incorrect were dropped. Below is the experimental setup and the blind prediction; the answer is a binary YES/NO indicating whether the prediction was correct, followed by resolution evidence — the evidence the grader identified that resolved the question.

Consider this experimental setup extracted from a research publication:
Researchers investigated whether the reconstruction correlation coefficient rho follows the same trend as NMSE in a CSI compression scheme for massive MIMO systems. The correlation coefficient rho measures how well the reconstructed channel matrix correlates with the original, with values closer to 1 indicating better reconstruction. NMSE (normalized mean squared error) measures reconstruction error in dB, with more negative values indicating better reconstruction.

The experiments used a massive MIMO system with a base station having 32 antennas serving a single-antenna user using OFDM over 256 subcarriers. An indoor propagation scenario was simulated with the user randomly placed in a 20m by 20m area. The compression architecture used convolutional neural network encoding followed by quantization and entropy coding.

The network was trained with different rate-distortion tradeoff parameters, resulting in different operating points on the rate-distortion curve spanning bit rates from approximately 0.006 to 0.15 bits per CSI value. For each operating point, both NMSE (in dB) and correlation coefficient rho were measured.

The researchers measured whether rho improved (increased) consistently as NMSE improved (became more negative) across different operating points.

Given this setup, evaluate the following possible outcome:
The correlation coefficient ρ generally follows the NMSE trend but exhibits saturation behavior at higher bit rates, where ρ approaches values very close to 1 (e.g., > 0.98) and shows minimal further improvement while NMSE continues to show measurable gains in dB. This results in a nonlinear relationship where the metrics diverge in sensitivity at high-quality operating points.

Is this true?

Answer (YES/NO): YES